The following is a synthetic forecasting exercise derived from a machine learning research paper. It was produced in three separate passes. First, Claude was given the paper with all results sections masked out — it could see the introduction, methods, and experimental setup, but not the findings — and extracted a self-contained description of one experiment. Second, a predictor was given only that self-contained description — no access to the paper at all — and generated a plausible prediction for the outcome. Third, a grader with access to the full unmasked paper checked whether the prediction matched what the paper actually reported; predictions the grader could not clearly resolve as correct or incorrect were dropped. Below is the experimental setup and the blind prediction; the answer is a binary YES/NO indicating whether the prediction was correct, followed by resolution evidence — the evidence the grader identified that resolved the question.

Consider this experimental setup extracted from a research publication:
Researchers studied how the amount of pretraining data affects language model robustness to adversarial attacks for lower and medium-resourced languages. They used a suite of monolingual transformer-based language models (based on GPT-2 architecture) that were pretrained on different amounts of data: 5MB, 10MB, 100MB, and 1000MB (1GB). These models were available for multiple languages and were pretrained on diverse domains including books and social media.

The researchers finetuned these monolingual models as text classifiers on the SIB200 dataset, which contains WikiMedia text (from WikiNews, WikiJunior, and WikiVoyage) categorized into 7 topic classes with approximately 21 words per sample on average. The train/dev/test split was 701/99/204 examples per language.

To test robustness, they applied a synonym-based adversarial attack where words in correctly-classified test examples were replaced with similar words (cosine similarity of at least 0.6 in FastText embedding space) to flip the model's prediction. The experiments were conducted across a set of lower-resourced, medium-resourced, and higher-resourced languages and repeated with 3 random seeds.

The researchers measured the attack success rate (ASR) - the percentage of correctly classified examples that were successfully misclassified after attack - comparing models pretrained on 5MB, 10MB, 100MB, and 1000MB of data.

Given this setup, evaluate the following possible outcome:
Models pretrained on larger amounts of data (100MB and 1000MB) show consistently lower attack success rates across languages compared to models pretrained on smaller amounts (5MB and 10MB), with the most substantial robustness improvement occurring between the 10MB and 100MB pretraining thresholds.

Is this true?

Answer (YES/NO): YES